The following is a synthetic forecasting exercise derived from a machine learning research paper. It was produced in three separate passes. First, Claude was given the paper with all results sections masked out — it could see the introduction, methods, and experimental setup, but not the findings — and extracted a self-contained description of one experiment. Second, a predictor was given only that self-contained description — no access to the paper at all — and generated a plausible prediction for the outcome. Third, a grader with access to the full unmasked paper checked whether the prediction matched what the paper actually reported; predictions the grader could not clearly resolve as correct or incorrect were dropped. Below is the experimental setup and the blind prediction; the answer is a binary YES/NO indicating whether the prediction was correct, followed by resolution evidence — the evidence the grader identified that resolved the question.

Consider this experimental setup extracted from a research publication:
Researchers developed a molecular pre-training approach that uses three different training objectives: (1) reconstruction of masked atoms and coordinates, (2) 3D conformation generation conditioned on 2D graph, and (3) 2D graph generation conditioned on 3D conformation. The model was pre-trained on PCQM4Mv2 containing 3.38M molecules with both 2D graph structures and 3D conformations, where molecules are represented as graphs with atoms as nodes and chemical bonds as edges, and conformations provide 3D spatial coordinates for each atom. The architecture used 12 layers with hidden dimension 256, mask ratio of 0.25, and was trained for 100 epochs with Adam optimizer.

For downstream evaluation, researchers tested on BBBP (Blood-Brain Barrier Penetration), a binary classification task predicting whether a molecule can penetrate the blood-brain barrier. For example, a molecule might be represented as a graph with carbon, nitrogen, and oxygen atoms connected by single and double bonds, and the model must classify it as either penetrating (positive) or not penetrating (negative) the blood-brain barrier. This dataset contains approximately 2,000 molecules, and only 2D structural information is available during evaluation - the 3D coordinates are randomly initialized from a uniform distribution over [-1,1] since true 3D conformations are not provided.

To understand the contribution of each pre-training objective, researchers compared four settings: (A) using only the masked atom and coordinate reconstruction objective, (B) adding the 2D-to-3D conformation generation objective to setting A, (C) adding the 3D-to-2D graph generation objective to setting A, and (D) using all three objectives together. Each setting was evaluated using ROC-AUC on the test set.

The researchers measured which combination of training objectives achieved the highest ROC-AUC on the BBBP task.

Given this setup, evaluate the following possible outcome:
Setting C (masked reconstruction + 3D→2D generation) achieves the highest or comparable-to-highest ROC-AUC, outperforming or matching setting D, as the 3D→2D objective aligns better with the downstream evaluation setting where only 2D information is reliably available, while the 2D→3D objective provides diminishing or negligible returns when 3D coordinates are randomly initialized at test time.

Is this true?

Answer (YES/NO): NO